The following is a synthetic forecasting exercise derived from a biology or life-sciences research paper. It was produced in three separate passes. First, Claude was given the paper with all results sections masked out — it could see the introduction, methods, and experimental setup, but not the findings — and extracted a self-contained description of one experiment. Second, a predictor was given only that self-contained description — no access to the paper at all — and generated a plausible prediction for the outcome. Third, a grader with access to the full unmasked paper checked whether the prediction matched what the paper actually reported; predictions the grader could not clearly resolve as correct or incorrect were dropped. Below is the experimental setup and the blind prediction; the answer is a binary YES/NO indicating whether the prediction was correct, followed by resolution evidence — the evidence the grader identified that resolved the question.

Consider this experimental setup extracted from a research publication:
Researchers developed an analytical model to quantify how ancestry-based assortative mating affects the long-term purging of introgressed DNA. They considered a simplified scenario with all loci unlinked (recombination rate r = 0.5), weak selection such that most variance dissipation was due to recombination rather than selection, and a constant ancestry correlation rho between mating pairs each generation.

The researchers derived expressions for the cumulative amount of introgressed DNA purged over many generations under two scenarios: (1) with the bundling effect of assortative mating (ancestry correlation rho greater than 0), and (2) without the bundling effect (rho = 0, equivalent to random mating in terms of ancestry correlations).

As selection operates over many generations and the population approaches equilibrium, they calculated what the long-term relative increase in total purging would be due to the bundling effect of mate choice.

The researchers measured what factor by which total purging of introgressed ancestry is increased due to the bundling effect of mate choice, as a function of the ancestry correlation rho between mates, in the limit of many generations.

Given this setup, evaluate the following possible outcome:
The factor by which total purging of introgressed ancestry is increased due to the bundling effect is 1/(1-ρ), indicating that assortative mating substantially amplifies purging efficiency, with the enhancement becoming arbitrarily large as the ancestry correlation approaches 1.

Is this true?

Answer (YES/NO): YES